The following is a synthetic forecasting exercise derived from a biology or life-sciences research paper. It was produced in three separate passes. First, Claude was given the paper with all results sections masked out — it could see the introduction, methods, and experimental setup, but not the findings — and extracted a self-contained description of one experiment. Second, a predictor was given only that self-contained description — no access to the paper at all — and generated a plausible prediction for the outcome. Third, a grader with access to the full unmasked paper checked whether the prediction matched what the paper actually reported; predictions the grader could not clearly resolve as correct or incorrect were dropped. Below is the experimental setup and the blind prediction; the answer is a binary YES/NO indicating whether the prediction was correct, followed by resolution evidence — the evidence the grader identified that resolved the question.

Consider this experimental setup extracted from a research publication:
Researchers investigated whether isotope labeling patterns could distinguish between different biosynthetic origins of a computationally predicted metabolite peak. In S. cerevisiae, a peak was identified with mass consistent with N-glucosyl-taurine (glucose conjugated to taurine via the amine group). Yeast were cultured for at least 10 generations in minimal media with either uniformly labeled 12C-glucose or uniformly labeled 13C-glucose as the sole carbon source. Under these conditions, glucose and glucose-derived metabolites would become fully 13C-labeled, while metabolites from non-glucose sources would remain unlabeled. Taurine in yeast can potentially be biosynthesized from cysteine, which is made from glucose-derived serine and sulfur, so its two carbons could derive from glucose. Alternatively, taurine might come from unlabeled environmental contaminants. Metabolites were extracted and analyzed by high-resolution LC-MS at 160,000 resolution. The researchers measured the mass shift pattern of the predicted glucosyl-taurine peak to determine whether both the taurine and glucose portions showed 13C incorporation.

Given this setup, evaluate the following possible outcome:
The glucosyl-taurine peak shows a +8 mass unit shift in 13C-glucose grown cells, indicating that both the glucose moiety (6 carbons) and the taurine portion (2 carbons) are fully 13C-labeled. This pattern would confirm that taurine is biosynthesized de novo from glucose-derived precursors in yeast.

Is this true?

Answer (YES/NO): NO